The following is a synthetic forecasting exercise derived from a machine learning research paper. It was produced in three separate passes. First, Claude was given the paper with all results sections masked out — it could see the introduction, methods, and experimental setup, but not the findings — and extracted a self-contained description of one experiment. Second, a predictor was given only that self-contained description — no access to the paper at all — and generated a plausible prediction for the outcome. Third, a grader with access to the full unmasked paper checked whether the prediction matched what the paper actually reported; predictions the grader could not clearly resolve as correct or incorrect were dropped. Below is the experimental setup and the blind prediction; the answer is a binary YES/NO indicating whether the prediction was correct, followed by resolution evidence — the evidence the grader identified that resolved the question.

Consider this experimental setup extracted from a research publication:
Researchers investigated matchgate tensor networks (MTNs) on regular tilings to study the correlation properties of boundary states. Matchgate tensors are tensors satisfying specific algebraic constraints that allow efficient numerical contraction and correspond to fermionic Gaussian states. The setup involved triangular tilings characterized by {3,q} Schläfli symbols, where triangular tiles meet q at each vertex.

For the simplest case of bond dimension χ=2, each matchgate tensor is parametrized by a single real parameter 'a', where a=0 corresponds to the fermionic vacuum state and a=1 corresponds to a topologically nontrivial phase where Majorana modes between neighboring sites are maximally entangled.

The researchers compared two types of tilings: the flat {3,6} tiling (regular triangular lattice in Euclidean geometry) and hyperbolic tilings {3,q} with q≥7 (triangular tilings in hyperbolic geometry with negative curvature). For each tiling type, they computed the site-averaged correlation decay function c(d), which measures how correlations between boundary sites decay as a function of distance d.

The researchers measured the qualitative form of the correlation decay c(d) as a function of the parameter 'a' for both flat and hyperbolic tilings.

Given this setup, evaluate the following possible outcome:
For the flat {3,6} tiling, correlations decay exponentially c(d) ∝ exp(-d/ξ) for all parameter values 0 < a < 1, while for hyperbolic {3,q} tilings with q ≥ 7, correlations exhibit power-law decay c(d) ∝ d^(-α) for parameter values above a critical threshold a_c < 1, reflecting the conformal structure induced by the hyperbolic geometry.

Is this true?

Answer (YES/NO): NO